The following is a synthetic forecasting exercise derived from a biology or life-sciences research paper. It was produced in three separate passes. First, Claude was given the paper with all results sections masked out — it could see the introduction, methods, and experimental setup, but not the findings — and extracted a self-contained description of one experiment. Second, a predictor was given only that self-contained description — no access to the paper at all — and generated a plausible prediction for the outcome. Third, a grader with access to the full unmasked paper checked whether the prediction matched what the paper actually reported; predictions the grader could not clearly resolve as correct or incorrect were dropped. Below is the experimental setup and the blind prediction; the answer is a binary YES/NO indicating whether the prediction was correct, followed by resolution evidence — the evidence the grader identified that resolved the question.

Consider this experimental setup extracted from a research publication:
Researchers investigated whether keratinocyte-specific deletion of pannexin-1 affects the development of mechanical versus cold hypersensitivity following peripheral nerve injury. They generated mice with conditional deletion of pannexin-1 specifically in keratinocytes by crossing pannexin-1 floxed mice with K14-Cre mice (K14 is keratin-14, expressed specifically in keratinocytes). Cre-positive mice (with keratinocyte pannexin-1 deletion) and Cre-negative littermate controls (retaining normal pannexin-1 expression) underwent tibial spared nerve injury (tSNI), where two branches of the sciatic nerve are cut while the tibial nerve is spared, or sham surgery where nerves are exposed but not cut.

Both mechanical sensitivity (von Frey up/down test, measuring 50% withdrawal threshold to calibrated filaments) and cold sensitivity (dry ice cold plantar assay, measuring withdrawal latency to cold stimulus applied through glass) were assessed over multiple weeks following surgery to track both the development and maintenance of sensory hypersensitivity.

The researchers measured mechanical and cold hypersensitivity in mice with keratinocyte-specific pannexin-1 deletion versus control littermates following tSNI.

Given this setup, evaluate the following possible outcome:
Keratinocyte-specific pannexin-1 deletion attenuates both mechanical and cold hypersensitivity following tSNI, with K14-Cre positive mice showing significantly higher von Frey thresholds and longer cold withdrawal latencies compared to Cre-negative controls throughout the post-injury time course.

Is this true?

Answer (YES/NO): NO